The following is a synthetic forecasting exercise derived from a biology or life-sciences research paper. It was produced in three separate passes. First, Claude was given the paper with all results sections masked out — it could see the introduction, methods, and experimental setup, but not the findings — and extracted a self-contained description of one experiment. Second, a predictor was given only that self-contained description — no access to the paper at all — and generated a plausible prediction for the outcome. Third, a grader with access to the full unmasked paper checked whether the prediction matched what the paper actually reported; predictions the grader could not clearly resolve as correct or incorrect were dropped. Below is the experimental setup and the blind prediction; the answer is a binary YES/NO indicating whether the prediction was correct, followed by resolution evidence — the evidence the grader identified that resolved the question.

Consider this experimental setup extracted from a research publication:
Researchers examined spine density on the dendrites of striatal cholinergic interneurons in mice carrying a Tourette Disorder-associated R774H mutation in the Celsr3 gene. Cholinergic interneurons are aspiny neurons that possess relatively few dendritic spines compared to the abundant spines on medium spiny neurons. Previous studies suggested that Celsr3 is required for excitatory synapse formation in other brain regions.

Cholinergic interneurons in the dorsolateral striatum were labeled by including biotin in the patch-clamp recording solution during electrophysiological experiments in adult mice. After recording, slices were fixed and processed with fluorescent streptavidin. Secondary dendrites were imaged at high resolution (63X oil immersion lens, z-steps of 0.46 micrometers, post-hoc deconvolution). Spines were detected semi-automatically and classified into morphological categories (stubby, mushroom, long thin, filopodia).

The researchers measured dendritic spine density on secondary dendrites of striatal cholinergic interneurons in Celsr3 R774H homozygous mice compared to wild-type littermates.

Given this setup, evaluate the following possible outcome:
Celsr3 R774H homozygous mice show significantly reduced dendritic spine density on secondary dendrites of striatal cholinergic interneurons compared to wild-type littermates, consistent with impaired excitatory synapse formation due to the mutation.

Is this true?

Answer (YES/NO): YES